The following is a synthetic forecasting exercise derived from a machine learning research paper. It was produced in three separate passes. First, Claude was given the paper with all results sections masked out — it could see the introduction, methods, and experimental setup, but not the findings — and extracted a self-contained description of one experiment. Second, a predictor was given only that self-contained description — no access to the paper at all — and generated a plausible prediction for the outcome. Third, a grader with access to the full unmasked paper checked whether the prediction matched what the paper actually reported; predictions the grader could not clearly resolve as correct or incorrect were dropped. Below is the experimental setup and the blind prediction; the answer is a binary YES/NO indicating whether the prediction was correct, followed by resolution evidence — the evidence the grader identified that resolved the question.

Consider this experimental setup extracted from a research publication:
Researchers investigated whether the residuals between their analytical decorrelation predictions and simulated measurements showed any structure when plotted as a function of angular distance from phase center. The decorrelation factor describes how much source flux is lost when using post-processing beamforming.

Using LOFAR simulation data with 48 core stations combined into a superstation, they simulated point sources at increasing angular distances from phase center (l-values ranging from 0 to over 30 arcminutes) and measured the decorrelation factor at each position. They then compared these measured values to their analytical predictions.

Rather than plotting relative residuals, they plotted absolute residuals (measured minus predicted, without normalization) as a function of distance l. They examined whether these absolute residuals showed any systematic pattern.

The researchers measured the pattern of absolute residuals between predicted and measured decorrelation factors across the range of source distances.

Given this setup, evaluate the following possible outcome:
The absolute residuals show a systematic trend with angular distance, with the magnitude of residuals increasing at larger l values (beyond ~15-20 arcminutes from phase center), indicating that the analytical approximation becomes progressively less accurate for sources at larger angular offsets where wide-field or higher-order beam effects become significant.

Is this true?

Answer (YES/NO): NO